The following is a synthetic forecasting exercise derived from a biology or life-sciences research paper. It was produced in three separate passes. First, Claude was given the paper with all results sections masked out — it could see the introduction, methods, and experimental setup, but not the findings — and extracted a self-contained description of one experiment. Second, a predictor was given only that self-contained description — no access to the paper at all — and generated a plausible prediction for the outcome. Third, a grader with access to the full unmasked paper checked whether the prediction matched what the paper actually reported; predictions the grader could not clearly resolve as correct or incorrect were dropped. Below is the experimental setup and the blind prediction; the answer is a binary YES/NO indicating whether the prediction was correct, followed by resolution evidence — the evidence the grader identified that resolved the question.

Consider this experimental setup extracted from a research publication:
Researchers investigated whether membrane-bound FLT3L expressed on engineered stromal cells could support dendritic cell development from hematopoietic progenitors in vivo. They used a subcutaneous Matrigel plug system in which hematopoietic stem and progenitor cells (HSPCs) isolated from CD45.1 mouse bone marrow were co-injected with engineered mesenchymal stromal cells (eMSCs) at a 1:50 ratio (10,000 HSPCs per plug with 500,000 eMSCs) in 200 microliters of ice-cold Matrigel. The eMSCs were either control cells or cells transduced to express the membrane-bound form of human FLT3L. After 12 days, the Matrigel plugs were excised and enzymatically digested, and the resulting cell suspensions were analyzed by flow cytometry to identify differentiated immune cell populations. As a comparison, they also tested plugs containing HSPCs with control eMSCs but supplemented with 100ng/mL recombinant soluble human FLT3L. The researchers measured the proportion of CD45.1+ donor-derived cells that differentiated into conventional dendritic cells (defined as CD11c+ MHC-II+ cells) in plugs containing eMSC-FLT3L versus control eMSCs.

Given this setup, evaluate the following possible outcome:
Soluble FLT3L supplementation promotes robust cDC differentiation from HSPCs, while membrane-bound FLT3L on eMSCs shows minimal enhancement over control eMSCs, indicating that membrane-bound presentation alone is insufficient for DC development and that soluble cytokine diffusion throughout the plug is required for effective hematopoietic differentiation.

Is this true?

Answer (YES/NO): NO